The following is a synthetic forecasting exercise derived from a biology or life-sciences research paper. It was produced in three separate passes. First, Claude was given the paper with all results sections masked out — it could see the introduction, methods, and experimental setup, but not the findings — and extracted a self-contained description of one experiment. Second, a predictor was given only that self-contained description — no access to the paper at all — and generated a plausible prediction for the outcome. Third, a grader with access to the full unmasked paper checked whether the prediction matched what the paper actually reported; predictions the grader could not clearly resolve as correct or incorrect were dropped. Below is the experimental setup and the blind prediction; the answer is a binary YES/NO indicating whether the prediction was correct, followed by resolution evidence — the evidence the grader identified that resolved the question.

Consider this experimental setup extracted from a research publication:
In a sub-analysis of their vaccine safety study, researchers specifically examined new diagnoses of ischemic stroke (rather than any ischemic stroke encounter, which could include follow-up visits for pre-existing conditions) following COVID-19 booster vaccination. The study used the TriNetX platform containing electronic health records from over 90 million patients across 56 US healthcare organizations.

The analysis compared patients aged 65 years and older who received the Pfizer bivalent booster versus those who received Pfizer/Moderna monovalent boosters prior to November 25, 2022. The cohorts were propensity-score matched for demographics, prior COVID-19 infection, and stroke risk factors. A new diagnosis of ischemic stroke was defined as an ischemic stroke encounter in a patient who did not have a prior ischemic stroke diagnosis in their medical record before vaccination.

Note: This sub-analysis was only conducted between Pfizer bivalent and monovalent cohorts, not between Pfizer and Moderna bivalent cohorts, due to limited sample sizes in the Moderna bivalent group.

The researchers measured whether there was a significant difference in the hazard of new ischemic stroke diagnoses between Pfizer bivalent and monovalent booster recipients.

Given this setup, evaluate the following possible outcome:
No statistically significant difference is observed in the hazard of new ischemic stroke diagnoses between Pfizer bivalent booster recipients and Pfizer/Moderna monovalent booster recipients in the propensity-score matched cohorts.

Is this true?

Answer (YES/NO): NO